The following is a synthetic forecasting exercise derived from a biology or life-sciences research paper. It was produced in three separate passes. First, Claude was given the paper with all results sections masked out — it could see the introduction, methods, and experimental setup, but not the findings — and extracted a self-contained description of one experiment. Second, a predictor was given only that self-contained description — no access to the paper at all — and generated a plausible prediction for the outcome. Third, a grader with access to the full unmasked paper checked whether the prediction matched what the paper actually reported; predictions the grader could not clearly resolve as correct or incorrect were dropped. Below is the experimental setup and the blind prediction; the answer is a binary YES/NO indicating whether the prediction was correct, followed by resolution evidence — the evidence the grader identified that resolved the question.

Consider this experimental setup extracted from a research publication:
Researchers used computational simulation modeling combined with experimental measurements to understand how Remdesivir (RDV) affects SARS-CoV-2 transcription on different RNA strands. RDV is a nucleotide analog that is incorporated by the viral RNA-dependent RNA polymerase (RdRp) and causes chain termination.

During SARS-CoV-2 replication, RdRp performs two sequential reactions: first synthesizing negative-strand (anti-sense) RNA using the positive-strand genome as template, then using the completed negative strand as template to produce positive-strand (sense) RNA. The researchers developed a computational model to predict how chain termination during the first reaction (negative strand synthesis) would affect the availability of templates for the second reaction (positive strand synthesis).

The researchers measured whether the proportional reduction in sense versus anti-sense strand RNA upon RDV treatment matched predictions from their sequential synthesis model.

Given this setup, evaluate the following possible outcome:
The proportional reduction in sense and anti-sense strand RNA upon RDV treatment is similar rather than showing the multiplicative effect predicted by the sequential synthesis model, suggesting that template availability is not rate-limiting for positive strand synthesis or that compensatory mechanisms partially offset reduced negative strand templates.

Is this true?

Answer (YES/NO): NO